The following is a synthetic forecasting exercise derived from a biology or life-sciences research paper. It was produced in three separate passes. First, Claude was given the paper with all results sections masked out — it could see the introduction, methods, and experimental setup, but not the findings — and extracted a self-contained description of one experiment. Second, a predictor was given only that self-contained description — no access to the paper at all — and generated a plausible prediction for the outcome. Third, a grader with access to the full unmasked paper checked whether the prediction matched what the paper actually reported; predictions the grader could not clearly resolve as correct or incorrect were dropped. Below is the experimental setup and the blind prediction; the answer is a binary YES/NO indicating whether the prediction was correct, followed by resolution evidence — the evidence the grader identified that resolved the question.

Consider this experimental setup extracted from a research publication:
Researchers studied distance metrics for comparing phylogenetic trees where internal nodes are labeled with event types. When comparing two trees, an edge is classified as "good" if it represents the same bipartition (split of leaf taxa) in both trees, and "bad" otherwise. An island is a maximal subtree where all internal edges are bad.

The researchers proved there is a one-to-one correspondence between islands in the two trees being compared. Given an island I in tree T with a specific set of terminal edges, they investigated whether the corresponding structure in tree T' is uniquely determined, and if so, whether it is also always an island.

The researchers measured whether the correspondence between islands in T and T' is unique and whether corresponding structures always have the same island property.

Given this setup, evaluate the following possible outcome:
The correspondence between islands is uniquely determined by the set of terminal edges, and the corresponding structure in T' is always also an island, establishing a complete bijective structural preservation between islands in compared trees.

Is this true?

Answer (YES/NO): YES